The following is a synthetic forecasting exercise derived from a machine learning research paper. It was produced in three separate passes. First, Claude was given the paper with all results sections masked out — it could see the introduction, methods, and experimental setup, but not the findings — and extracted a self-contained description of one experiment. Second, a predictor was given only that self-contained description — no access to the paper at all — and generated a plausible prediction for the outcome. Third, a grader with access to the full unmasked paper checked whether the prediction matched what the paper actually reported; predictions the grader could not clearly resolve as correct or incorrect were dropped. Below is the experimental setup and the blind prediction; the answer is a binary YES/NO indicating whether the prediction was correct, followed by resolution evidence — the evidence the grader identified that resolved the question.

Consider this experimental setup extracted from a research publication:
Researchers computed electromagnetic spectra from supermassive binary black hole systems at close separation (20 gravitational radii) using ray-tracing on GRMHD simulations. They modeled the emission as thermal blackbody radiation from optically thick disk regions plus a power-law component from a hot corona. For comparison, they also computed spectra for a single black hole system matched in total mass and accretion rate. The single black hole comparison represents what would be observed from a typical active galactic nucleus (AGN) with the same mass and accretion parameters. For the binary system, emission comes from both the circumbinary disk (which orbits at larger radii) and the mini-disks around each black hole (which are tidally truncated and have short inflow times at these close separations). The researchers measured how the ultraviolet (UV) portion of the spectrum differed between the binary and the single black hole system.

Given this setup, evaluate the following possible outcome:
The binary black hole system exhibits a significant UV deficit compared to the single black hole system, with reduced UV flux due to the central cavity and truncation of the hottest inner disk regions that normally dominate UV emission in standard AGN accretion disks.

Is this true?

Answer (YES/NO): YES